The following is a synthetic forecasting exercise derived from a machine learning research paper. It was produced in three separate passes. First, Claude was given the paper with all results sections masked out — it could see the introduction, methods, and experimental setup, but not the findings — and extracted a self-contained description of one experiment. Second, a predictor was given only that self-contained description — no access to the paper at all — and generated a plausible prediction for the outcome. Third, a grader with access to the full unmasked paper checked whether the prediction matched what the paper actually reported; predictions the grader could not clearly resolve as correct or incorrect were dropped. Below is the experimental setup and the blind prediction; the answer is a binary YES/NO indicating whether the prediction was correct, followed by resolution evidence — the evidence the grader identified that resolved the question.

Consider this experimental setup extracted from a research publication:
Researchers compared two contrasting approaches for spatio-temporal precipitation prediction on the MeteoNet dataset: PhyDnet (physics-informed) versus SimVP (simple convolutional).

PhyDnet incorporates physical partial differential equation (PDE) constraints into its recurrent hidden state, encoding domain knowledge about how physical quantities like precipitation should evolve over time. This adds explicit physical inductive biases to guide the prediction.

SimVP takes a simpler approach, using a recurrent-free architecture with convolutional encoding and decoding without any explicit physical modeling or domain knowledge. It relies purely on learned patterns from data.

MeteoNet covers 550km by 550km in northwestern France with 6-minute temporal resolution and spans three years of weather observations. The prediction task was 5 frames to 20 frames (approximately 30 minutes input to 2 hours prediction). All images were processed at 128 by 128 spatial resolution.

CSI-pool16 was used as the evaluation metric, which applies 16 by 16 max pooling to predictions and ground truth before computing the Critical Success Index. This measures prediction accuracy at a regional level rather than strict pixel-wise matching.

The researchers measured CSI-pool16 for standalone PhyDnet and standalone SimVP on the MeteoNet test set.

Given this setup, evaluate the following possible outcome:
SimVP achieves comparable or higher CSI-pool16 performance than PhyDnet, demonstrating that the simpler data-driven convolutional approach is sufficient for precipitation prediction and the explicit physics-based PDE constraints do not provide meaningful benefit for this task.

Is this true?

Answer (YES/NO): NO